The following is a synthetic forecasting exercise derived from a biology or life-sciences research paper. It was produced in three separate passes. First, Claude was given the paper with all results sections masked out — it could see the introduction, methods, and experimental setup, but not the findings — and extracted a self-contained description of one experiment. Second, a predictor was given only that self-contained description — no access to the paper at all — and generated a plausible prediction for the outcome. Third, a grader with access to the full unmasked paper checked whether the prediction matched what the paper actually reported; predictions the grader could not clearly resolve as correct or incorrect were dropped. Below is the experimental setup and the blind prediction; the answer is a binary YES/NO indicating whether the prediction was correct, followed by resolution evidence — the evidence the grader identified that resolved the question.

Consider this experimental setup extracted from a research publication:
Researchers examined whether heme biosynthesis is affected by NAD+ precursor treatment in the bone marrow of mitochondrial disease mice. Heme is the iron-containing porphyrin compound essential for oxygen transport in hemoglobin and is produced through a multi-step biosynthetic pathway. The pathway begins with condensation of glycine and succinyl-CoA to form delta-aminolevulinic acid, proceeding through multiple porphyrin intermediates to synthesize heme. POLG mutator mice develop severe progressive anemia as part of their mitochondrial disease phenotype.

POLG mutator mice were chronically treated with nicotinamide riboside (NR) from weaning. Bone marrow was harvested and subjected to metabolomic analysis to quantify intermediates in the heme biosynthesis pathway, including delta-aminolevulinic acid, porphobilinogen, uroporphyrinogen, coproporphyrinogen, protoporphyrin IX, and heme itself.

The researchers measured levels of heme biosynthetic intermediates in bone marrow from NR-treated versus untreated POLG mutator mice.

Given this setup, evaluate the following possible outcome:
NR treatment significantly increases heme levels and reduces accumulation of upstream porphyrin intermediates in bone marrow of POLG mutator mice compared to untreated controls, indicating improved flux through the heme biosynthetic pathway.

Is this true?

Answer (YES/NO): NO